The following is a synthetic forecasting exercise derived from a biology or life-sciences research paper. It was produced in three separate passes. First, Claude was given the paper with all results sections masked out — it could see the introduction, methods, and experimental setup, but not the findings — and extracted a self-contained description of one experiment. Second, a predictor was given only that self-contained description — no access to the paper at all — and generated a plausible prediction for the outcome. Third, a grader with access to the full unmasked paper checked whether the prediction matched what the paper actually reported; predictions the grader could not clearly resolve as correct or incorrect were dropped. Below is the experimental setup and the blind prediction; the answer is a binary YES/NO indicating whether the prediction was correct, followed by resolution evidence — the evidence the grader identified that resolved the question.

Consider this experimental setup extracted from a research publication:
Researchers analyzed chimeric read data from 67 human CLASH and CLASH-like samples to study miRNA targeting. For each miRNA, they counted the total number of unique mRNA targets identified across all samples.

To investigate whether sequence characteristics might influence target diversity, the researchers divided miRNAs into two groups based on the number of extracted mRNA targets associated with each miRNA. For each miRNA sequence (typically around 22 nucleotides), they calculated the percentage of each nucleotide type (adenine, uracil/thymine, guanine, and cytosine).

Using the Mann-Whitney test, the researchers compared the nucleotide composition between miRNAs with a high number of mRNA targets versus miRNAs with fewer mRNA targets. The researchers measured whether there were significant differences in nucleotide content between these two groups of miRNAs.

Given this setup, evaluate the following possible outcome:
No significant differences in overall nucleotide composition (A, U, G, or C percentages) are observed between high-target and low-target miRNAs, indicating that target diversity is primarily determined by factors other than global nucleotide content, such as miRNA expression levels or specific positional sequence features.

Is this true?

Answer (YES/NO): NO